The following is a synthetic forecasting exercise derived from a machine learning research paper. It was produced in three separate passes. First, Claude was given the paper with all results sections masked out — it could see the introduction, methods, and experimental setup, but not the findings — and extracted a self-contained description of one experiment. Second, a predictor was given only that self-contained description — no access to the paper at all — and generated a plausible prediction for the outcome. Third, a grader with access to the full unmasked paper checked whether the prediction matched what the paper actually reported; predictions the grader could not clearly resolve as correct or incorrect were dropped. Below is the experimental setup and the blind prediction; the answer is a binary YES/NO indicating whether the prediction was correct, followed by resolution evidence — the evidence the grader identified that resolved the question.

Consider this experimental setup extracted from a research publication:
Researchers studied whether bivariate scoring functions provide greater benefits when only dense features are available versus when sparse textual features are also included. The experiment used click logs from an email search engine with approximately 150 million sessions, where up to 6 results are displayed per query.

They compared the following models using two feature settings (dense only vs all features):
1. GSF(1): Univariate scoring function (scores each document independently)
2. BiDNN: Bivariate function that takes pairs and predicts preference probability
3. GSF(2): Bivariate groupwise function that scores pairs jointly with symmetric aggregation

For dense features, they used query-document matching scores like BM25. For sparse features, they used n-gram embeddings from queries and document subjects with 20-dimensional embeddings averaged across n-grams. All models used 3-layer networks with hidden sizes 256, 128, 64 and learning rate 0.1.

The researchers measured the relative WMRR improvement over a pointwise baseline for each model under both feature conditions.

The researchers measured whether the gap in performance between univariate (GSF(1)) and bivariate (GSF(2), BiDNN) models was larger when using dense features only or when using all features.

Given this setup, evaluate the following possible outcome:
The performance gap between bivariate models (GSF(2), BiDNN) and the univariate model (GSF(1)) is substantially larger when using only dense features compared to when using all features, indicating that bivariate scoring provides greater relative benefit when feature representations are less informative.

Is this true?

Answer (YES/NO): YES